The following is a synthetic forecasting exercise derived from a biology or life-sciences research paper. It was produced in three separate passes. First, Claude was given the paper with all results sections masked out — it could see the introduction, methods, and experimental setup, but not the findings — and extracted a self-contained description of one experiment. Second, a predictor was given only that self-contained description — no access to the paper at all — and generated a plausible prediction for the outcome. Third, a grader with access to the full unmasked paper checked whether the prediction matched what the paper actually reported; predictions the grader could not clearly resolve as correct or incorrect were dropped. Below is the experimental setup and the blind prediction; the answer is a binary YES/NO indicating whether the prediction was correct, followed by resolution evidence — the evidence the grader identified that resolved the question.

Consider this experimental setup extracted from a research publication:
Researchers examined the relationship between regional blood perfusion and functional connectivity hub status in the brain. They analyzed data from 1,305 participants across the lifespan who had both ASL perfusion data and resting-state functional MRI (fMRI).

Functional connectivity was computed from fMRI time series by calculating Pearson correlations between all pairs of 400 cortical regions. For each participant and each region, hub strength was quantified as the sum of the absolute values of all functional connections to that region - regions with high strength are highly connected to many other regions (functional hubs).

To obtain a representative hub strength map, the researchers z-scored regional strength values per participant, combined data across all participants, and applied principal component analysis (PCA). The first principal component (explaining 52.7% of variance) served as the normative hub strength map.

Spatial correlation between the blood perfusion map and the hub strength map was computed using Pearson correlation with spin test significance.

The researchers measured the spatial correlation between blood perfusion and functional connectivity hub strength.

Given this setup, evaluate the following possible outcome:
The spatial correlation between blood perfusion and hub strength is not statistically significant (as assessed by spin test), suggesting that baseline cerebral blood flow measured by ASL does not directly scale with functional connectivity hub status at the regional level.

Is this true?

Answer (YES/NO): NO